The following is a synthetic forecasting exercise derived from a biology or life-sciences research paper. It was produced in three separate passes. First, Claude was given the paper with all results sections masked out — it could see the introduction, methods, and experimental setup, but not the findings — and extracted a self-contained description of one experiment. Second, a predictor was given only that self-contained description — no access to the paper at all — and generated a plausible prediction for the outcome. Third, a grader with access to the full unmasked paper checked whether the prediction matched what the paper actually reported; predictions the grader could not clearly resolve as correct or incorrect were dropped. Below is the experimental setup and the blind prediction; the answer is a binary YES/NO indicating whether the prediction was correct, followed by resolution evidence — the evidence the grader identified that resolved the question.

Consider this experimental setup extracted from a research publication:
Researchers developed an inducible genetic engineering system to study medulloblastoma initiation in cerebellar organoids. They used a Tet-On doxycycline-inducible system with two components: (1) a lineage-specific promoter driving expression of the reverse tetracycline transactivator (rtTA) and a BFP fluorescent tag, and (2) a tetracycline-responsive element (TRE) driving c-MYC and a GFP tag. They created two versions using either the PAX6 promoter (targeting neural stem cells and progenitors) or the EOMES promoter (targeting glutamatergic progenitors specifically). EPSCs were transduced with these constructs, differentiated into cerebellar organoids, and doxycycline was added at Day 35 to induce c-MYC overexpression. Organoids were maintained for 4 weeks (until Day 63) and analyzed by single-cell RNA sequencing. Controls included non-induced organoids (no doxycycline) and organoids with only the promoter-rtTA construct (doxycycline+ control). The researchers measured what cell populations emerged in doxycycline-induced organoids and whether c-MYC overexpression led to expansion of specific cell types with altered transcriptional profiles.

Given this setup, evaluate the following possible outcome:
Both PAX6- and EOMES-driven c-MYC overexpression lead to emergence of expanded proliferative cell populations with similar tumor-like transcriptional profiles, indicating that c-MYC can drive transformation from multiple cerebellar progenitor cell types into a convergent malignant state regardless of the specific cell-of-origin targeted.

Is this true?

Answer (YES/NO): NO